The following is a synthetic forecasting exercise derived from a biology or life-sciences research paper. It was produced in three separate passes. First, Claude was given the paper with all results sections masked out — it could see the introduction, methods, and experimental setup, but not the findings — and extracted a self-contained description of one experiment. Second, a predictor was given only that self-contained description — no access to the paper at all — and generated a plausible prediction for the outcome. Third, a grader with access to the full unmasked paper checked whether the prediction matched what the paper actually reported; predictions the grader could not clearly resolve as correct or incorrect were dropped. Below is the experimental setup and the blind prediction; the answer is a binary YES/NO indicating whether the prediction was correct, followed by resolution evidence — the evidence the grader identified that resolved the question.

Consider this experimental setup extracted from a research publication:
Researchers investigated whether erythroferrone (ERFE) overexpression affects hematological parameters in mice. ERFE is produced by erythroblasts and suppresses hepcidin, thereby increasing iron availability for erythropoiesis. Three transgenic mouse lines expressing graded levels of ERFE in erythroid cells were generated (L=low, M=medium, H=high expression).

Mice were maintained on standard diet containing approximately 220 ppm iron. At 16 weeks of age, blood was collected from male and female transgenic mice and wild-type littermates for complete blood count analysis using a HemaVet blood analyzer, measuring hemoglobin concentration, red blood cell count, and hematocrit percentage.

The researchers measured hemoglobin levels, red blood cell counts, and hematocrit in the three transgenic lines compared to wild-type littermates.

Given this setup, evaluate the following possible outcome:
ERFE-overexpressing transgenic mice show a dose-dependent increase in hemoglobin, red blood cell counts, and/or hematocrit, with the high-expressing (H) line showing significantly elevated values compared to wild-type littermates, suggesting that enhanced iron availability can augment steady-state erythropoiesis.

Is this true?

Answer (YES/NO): NO